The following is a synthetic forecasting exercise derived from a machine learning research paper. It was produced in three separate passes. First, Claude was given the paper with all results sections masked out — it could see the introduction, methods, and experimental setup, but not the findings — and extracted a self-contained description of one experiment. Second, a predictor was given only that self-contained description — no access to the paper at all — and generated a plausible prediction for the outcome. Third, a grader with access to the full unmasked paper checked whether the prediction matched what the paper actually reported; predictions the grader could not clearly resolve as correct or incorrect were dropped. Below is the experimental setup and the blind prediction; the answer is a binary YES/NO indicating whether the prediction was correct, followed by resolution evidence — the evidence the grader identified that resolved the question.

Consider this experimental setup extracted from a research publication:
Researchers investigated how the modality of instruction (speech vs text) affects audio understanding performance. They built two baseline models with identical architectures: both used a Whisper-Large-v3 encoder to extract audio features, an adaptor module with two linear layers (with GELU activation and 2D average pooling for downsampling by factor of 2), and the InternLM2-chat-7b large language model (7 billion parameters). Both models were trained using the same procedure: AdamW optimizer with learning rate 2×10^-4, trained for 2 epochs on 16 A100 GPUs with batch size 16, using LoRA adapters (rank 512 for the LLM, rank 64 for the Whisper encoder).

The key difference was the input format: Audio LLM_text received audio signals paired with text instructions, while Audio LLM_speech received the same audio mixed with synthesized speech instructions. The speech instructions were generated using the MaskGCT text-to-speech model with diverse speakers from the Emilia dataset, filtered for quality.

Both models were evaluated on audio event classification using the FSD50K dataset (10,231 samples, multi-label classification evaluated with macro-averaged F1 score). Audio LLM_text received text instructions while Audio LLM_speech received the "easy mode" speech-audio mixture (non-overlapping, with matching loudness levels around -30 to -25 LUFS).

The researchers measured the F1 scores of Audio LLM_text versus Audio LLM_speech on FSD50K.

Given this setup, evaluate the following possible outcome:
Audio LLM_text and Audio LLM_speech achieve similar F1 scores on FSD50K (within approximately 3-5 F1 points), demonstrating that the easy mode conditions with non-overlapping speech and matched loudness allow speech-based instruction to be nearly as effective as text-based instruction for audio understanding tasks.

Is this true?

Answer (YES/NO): YES